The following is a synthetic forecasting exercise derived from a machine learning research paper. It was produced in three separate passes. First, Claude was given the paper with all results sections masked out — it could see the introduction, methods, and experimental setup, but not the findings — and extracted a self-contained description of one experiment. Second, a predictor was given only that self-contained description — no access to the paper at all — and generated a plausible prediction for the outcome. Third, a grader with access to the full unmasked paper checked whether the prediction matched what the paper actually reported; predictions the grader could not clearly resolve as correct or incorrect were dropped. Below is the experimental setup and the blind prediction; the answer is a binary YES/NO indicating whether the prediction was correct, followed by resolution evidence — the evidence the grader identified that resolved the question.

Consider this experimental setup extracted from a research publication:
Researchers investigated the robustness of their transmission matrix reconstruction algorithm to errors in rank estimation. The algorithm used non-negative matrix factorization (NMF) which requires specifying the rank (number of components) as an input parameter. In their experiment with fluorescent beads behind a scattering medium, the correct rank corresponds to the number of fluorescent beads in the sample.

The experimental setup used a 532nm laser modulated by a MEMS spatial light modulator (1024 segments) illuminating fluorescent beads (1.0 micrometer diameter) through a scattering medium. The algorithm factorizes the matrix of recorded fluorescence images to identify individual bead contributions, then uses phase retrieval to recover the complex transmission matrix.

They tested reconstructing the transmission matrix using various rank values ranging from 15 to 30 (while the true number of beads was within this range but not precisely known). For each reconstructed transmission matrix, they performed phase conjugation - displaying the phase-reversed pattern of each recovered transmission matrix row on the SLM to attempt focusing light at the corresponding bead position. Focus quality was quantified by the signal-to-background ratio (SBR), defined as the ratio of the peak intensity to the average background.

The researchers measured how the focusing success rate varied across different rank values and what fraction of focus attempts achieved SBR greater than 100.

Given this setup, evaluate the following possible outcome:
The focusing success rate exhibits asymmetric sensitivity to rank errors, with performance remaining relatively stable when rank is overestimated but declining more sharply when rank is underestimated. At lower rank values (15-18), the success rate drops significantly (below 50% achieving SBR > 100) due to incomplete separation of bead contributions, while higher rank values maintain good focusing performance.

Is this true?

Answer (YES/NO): NO